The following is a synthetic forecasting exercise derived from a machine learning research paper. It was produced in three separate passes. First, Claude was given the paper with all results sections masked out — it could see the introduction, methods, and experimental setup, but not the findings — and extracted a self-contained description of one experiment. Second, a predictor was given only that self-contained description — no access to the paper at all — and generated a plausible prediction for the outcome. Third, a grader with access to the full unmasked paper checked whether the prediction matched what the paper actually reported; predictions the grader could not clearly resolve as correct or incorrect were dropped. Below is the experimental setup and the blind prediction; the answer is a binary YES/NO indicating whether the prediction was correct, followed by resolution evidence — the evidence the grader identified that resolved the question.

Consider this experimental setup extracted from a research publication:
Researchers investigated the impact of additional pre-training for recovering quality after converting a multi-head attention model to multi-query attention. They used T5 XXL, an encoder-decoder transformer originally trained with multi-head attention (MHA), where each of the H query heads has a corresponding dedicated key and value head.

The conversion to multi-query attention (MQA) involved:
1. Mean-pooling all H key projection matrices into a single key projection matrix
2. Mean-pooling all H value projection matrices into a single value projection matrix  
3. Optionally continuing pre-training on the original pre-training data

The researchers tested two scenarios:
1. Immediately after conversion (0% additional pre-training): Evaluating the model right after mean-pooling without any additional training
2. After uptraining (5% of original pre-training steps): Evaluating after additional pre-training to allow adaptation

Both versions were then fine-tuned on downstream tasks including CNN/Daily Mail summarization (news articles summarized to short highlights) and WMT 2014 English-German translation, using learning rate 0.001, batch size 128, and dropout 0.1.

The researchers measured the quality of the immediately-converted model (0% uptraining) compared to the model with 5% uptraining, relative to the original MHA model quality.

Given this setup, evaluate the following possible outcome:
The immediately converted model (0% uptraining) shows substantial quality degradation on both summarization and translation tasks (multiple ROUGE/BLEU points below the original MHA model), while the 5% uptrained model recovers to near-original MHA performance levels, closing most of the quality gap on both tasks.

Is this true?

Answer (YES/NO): NO